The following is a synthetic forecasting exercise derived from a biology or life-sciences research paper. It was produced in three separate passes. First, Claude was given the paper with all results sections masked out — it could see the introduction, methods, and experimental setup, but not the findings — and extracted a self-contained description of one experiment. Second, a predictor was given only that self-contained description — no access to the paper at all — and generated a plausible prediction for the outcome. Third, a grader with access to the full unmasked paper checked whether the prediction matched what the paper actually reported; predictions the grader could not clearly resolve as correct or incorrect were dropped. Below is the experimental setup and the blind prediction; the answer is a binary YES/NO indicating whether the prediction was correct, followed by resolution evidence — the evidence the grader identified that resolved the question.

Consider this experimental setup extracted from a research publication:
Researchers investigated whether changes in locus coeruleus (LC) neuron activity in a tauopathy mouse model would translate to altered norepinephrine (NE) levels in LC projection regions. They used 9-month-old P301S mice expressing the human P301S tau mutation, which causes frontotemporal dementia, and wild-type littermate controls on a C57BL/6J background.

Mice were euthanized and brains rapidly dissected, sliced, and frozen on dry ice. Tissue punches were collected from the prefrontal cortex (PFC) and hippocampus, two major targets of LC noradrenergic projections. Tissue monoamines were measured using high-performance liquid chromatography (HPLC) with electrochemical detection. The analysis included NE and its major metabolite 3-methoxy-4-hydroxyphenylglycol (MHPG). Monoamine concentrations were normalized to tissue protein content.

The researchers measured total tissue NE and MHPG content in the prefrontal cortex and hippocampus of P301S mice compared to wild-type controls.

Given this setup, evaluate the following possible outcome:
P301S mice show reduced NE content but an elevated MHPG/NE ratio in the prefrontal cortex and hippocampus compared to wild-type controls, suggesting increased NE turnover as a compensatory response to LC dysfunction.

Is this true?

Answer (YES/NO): NO